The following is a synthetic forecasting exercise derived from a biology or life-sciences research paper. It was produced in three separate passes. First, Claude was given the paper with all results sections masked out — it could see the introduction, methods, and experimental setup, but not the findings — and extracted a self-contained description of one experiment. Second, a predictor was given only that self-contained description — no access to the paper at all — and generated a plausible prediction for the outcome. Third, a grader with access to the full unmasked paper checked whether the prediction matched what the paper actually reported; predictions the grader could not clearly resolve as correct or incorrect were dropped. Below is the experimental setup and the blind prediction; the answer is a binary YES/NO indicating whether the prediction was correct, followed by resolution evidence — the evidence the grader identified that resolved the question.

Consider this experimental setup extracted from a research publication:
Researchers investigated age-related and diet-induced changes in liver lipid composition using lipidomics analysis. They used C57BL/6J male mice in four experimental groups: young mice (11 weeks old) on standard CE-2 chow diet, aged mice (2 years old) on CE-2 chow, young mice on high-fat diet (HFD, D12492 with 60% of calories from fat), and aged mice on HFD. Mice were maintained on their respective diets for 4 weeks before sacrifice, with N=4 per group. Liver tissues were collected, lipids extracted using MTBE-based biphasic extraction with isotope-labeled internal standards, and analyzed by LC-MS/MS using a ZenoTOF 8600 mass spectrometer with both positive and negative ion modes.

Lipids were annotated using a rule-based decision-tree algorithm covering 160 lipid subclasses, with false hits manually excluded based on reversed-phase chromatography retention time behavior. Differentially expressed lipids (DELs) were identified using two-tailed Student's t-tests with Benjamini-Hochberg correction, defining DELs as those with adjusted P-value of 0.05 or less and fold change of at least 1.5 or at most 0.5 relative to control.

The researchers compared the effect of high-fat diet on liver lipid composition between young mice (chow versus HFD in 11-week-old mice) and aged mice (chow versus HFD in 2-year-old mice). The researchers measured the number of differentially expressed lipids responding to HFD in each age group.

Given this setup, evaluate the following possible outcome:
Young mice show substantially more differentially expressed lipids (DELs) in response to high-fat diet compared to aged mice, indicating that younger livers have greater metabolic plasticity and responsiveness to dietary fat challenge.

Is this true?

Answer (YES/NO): YES